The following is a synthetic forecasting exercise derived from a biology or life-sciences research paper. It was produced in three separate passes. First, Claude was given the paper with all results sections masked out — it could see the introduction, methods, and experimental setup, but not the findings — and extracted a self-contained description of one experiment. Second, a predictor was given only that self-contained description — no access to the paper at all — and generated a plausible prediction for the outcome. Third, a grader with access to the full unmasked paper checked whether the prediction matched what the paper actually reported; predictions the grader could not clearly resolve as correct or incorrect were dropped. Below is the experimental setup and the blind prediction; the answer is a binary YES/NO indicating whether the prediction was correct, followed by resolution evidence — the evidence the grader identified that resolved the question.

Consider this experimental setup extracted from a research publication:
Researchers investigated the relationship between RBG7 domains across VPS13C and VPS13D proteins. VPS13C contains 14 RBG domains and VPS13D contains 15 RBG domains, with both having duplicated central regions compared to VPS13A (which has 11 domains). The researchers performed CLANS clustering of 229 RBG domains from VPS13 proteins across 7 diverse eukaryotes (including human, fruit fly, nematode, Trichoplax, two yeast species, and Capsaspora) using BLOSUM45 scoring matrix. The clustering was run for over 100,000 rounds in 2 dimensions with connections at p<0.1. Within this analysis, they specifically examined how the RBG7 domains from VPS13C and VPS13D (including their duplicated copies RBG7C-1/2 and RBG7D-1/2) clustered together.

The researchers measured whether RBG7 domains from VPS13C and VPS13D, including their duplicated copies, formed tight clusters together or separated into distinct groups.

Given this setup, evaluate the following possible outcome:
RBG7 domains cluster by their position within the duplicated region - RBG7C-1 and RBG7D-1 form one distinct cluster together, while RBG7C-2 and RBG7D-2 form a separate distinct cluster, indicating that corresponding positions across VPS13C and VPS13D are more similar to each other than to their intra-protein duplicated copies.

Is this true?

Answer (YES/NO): NO